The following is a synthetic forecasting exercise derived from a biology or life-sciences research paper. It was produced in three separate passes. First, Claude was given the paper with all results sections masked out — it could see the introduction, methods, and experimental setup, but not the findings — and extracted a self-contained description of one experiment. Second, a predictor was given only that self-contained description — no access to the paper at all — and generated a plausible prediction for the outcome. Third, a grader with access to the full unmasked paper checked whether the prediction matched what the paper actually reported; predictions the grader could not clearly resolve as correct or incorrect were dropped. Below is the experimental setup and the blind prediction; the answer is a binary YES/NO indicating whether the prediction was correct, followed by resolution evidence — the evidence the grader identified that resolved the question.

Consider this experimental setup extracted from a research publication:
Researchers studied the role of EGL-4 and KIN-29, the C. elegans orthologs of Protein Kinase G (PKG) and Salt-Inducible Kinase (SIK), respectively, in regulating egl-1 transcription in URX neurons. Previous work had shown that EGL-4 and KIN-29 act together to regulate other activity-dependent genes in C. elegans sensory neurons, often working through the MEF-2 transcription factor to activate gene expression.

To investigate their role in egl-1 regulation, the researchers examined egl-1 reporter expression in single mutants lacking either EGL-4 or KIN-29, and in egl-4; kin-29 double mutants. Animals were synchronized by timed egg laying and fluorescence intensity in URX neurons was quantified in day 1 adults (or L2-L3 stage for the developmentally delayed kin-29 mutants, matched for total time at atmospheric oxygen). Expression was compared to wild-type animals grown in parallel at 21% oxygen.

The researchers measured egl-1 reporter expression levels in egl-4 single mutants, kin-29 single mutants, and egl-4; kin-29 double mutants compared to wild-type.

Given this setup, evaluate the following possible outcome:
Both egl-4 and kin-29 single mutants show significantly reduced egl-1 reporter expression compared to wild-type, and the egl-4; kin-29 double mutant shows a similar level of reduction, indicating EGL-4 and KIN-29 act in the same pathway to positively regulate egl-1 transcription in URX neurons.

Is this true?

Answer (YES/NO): NO